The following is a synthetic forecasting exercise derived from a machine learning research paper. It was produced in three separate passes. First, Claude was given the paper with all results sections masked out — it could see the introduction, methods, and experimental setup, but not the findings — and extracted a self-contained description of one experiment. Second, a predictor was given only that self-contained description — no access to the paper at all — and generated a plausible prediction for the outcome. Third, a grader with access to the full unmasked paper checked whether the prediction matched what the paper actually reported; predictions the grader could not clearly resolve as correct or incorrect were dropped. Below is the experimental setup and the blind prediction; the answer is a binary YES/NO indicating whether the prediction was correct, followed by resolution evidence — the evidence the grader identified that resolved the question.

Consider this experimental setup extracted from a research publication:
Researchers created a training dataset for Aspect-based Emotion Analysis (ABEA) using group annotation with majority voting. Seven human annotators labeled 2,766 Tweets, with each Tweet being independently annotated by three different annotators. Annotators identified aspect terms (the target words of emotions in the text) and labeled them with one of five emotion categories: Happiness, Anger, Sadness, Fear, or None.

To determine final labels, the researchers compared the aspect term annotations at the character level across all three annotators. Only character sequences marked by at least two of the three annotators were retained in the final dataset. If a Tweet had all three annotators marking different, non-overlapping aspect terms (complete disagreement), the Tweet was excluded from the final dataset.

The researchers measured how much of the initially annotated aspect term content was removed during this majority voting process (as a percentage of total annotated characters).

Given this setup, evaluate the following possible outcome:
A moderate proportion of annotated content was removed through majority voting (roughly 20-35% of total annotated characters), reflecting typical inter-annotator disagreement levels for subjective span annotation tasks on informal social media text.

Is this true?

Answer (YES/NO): NO